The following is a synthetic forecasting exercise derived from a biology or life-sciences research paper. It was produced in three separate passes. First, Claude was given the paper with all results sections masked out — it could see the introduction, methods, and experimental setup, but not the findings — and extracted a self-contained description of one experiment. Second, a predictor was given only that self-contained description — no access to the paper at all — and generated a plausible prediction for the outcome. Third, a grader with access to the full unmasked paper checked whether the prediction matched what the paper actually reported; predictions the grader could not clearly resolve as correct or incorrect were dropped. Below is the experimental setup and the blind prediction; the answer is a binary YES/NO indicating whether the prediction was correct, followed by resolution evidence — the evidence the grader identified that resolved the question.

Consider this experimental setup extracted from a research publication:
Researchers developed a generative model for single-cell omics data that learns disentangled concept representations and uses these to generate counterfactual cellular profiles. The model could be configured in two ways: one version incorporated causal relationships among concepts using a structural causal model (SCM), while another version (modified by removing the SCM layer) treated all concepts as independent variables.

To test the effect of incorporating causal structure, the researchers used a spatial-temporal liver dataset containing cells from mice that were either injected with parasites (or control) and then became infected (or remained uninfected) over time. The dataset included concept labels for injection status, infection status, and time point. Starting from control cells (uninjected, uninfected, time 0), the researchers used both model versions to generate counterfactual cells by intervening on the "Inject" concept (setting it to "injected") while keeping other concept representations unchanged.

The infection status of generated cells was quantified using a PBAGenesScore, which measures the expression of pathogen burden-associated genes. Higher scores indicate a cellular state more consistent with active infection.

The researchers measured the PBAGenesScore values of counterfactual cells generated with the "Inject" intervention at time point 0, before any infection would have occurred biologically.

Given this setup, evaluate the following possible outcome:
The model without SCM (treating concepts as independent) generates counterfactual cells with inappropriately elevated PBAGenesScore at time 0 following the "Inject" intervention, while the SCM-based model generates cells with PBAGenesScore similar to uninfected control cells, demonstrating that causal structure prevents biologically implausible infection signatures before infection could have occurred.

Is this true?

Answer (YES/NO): YES